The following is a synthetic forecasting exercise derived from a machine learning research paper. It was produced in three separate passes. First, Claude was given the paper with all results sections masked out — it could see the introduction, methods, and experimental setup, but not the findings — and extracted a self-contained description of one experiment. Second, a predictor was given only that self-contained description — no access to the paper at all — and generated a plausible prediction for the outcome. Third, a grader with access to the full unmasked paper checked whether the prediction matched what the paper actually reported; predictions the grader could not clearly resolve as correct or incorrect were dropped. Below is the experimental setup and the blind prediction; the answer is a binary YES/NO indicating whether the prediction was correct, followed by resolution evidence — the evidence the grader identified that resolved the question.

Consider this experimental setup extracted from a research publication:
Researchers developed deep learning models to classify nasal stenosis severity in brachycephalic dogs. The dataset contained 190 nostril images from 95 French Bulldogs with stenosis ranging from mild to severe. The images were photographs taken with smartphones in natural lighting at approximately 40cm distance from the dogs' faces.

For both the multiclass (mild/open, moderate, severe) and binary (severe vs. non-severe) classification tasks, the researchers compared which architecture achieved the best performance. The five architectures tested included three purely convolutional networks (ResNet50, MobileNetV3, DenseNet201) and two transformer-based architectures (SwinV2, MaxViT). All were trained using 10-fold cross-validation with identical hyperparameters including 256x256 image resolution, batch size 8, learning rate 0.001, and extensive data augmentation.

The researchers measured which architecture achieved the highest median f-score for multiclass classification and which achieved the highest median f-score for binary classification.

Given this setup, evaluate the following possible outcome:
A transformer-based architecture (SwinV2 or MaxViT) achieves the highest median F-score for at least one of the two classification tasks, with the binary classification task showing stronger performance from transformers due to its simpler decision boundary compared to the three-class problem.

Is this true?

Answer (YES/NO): NO